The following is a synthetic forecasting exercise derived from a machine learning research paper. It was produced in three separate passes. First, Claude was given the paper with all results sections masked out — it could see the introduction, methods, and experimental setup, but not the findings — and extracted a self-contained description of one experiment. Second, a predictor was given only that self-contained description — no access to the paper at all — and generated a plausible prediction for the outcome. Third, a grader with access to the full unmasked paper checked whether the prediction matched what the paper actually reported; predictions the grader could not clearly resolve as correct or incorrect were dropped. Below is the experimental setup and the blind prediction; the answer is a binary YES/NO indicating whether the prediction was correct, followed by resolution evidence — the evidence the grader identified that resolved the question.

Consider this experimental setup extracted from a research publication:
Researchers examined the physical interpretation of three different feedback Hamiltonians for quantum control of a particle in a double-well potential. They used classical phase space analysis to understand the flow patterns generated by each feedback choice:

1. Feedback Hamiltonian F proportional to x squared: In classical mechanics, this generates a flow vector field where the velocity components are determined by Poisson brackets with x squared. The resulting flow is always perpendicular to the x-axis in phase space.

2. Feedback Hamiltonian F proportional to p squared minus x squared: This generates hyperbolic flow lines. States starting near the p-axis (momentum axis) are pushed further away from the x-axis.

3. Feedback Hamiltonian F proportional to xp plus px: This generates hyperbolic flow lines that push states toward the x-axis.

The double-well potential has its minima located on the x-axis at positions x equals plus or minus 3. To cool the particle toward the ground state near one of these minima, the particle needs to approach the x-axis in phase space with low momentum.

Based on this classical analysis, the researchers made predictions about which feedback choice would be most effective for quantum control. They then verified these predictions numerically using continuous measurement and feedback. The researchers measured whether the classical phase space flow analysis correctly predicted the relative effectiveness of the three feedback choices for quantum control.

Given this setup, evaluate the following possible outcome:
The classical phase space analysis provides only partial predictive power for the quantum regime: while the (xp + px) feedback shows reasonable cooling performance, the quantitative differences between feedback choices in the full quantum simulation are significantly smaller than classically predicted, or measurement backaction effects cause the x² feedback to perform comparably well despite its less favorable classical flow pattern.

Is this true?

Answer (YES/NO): NO